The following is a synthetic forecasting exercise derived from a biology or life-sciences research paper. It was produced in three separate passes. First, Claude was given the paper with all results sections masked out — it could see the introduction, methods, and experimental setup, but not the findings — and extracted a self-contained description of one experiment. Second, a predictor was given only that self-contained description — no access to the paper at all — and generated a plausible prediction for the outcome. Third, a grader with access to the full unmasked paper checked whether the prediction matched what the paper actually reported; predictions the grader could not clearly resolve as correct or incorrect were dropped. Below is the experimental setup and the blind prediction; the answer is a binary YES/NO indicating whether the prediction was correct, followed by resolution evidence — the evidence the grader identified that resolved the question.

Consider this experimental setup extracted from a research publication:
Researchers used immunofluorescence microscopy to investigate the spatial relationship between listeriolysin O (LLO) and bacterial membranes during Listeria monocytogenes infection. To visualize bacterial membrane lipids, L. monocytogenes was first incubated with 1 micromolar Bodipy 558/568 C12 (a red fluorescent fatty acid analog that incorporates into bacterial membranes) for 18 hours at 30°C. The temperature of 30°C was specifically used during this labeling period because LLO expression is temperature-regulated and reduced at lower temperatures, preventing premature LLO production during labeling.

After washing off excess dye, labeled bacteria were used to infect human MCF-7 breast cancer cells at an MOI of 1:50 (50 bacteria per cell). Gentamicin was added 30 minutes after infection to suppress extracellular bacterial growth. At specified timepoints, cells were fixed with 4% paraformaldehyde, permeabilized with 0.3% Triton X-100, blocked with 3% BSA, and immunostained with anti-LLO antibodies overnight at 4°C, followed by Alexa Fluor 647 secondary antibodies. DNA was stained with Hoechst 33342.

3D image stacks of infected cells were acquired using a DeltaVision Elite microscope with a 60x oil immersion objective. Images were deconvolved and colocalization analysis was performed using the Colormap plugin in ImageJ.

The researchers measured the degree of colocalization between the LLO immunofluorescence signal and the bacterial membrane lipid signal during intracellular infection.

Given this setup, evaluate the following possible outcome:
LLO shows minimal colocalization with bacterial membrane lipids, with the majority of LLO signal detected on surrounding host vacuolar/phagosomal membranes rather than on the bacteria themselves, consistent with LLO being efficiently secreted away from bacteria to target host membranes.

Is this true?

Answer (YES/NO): NO